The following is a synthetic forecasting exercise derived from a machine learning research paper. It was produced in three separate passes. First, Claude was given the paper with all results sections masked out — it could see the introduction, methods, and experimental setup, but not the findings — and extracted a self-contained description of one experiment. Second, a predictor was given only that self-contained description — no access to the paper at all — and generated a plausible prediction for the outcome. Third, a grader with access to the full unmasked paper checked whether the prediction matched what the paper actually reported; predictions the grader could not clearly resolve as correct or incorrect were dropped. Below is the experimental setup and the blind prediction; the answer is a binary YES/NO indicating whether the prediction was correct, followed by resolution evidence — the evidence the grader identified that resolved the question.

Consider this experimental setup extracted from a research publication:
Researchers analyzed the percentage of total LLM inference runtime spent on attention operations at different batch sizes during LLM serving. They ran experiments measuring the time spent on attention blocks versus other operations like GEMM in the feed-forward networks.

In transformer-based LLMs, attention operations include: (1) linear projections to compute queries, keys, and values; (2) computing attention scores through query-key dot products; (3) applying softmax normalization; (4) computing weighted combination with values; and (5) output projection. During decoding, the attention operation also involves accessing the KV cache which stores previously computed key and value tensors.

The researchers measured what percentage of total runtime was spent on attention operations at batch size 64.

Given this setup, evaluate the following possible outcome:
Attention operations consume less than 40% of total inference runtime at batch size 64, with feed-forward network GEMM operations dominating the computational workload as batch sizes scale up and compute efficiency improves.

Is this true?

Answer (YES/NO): NO